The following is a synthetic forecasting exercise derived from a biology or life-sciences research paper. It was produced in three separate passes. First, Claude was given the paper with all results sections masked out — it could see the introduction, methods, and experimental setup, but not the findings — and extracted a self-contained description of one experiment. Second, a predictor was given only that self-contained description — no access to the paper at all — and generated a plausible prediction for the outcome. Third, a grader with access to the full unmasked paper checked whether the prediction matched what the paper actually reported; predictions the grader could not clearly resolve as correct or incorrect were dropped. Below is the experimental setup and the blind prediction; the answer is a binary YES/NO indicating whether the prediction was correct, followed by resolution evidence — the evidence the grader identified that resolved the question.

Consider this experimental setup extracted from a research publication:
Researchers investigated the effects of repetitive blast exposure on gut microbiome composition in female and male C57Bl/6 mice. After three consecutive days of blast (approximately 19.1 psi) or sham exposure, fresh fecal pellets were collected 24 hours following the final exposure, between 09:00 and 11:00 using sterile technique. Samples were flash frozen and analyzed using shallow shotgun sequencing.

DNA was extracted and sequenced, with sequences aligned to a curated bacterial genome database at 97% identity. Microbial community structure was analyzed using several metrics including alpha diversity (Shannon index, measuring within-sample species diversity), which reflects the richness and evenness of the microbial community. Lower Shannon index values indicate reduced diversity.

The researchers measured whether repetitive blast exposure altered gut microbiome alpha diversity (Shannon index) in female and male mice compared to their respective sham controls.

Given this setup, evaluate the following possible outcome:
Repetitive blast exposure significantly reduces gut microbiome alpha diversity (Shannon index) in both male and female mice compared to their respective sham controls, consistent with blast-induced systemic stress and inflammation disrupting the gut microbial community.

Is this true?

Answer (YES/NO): NO